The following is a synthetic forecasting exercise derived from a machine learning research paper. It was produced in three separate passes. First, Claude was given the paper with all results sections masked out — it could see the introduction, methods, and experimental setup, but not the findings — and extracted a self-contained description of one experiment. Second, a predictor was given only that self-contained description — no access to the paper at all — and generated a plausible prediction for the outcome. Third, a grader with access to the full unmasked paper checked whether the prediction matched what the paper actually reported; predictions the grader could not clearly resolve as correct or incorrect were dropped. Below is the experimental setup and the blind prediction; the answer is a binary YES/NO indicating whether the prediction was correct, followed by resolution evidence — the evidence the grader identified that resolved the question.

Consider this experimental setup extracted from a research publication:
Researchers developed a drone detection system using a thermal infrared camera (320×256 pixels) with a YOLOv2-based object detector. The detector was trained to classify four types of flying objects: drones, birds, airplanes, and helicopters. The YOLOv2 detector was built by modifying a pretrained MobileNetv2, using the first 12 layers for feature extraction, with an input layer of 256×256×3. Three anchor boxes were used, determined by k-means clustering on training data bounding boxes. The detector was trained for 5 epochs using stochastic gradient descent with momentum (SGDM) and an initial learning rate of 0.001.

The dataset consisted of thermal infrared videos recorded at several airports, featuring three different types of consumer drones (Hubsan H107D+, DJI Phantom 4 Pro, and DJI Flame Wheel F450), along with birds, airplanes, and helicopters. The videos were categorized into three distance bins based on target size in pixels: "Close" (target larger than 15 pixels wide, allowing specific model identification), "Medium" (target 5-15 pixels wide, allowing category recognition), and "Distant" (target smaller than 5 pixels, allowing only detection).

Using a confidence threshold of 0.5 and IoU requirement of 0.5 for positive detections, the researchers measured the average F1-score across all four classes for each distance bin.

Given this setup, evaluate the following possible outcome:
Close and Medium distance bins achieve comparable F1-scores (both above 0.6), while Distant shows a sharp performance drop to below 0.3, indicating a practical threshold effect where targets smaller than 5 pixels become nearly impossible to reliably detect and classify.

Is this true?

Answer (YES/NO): NO